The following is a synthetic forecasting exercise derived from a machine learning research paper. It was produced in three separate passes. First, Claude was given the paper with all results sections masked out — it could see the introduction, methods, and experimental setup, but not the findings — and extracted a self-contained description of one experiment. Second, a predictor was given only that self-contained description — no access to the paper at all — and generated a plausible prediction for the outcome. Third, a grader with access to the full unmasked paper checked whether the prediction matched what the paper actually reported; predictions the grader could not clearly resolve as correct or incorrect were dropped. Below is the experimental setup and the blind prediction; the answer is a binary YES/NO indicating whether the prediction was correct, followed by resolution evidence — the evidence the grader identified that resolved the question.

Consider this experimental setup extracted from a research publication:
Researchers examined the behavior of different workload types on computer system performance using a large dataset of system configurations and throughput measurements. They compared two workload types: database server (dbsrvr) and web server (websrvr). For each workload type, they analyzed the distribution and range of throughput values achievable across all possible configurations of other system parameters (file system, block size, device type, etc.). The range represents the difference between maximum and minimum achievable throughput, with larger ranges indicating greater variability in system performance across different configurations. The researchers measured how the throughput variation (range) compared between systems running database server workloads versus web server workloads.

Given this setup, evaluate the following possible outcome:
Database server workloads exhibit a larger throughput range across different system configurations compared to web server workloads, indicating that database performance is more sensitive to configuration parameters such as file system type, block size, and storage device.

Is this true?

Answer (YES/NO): YES